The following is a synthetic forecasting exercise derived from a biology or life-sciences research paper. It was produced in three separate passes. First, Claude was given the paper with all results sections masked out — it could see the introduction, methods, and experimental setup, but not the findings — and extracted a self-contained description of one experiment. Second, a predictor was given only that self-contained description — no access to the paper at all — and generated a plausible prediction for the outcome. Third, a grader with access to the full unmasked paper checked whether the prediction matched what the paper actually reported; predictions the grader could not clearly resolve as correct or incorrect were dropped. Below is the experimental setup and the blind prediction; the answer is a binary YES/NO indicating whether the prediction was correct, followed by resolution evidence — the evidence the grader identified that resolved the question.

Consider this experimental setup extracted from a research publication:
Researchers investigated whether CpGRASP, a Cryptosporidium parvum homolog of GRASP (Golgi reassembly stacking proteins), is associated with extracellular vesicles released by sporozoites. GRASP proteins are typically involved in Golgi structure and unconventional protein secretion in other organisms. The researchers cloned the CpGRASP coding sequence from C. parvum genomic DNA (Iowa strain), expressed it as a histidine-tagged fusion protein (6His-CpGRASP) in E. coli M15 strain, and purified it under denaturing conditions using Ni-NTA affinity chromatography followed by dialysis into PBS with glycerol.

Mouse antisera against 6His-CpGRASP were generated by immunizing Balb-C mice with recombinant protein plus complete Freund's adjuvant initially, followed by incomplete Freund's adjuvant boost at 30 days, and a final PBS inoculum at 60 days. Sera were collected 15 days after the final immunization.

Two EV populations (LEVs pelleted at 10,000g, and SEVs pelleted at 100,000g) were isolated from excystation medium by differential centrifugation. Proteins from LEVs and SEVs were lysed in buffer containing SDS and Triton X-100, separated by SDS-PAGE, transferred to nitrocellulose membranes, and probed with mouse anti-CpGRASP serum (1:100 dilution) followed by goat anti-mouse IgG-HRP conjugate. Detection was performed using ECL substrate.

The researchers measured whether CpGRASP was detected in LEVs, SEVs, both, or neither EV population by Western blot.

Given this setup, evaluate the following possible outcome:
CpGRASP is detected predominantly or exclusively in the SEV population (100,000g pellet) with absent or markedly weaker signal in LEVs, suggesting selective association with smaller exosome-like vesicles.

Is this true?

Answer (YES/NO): NO